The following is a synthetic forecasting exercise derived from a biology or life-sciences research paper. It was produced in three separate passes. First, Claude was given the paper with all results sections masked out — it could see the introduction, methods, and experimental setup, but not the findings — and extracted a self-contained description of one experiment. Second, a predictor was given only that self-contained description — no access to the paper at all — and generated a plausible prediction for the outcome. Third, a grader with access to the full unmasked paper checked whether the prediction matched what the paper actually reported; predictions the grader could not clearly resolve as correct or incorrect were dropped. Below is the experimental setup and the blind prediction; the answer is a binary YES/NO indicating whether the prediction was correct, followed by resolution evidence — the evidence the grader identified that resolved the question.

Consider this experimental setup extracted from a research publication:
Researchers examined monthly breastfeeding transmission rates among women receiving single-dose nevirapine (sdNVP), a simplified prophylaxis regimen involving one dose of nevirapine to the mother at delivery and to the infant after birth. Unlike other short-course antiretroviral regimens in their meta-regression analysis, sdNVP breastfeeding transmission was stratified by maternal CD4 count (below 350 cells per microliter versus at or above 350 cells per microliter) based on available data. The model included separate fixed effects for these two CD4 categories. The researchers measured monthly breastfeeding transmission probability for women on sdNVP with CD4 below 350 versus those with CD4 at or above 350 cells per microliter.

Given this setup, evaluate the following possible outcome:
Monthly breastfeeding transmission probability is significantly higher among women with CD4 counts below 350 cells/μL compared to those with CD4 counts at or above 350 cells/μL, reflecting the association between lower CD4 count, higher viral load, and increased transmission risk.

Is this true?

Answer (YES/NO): NO